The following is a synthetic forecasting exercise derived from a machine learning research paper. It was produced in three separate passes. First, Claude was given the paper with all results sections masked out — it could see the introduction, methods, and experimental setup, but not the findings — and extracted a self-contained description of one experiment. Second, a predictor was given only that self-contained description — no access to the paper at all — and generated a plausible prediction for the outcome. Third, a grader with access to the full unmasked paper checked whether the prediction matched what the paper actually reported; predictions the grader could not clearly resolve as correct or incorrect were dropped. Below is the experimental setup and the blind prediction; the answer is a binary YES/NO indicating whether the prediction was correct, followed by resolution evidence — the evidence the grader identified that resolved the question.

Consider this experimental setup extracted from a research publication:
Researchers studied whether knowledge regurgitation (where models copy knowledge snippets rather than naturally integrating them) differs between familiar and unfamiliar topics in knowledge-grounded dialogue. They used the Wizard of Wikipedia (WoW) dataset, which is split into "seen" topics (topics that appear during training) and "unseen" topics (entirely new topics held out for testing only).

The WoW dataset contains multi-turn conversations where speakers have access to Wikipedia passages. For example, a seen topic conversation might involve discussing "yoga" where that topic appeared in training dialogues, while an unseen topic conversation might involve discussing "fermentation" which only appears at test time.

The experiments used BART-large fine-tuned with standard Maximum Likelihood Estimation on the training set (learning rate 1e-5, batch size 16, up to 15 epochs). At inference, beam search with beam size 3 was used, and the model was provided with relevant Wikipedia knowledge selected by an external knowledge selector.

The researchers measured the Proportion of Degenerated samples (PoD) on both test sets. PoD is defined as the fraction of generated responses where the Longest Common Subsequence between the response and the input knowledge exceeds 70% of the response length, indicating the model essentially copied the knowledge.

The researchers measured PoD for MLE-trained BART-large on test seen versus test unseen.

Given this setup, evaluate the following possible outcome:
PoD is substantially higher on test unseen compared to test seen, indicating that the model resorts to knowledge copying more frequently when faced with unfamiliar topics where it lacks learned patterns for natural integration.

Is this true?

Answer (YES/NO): NO